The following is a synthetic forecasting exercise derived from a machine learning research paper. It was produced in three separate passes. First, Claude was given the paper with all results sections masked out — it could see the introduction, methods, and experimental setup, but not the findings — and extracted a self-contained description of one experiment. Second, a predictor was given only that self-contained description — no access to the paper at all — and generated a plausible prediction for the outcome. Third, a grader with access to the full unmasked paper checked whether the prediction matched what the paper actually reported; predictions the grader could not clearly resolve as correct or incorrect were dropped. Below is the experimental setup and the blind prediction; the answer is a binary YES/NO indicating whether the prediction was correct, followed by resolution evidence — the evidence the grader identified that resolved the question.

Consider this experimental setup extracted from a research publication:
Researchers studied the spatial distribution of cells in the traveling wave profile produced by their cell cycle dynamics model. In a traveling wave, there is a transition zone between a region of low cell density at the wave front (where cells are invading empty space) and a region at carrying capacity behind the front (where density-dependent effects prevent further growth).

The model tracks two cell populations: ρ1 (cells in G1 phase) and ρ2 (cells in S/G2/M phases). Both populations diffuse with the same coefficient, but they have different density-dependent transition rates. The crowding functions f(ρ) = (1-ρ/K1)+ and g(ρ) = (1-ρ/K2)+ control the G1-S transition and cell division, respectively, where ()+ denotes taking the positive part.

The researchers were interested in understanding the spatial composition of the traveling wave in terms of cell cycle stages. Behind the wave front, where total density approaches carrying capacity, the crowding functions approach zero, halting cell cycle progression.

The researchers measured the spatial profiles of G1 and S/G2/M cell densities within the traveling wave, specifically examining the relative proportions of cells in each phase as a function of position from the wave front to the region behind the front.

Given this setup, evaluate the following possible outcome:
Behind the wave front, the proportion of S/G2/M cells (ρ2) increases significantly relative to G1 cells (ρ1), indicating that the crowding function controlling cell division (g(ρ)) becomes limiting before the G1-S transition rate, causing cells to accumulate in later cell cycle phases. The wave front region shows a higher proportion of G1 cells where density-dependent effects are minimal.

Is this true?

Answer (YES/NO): NO